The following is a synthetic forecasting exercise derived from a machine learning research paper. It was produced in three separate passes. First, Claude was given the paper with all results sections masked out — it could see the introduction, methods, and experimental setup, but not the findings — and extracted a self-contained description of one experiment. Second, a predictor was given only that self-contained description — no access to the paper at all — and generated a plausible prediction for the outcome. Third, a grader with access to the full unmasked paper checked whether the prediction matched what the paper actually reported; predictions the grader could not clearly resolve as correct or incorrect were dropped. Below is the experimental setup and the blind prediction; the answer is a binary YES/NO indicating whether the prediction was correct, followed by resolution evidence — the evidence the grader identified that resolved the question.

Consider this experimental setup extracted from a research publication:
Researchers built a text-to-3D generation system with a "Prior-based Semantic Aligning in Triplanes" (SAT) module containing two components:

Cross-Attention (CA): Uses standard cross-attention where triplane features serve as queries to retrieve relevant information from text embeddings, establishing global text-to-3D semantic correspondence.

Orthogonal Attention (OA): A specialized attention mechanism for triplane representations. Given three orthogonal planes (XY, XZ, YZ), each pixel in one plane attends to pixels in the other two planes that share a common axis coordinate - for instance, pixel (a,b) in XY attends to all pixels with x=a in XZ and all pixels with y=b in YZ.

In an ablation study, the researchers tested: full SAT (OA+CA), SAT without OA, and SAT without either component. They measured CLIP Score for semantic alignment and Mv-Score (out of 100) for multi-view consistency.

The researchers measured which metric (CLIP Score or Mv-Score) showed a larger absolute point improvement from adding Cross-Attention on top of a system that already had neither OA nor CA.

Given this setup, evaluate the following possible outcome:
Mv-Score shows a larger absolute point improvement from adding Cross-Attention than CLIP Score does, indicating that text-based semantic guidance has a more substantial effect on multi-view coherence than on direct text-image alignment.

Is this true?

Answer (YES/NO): YES